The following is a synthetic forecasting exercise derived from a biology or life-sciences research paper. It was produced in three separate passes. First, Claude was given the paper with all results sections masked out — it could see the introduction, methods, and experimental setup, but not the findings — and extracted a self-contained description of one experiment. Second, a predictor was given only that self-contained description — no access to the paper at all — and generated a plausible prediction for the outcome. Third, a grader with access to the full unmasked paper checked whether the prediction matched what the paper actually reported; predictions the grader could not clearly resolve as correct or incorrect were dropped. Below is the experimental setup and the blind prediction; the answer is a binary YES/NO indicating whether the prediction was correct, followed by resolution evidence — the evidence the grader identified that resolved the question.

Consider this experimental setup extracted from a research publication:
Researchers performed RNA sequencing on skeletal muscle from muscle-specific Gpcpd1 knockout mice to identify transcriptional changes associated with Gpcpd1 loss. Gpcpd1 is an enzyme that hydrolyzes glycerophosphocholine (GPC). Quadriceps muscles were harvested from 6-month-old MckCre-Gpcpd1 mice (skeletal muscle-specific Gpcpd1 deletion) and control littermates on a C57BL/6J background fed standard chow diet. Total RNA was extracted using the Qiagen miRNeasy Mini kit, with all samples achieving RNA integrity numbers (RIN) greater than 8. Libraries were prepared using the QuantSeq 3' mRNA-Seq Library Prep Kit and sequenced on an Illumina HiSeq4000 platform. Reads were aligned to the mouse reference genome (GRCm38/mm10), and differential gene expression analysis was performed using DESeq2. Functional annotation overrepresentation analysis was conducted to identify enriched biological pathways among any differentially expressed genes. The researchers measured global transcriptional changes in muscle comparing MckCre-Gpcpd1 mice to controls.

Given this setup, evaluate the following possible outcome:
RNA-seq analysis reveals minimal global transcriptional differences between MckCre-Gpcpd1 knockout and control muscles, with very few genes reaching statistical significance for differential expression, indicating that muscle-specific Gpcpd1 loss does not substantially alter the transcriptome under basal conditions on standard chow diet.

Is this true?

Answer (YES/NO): NO